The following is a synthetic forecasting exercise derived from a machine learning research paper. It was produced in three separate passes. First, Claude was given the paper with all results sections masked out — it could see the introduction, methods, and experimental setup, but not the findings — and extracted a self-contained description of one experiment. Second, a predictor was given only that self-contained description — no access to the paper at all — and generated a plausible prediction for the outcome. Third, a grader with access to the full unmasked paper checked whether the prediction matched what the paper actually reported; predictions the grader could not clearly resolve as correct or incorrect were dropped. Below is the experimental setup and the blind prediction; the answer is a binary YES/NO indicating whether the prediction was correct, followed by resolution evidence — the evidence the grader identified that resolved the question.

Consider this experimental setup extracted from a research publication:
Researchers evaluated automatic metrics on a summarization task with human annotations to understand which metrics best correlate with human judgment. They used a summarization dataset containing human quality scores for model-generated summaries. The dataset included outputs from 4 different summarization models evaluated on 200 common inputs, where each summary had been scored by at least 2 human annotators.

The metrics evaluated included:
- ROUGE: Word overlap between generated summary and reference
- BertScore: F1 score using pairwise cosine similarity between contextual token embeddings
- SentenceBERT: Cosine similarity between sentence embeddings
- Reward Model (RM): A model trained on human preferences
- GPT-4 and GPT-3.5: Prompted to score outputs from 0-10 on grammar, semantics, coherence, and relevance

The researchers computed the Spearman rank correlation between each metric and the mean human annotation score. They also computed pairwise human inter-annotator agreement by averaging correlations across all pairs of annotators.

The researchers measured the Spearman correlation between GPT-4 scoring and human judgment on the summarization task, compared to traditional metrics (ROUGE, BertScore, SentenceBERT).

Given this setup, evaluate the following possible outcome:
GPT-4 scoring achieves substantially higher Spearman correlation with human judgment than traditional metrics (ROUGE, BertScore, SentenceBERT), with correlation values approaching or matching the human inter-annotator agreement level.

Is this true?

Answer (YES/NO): YES